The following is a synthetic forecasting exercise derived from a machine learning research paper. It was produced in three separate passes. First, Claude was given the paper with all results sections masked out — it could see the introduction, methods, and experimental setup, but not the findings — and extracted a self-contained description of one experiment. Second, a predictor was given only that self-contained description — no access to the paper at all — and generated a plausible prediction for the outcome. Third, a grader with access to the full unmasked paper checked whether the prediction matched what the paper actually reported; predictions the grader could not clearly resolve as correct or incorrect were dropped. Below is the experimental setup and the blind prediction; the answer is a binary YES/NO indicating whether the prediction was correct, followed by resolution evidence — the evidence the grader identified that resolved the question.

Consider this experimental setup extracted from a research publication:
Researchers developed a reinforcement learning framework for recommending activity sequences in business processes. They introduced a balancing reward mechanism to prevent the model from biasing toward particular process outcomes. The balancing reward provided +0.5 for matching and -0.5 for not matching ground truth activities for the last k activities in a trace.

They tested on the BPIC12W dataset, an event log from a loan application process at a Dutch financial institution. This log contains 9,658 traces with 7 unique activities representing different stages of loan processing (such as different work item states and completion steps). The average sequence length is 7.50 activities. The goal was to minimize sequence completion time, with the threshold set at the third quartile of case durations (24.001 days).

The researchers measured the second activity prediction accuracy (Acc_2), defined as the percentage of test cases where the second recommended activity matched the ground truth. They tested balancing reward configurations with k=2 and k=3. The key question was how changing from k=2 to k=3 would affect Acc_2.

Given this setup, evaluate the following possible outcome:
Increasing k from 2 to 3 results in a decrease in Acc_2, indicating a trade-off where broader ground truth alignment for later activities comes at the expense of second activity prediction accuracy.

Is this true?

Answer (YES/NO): YES